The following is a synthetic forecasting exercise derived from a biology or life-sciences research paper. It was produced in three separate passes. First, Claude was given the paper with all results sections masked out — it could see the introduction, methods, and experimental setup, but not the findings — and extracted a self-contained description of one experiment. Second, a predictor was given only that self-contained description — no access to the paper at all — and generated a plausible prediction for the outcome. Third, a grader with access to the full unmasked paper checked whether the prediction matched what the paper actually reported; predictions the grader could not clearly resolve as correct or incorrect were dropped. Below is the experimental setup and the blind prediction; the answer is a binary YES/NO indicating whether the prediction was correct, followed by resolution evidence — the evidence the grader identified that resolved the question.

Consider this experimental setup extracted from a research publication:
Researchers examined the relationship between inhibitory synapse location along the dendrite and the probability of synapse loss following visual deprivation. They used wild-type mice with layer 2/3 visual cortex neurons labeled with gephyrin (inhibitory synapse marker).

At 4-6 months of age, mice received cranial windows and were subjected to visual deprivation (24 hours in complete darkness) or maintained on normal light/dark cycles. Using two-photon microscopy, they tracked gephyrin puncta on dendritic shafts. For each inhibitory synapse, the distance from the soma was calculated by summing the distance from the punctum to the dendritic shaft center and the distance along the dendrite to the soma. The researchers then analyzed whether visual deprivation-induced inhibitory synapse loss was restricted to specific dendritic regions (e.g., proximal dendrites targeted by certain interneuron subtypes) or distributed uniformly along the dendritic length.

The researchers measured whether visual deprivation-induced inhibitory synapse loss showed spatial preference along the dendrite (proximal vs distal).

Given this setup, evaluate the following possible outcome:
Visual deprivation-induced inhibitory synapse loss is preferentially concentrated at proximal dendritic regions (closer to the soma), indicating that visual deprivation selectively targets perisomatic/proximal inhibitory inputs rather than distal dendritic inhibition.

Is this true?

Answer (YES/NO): NO